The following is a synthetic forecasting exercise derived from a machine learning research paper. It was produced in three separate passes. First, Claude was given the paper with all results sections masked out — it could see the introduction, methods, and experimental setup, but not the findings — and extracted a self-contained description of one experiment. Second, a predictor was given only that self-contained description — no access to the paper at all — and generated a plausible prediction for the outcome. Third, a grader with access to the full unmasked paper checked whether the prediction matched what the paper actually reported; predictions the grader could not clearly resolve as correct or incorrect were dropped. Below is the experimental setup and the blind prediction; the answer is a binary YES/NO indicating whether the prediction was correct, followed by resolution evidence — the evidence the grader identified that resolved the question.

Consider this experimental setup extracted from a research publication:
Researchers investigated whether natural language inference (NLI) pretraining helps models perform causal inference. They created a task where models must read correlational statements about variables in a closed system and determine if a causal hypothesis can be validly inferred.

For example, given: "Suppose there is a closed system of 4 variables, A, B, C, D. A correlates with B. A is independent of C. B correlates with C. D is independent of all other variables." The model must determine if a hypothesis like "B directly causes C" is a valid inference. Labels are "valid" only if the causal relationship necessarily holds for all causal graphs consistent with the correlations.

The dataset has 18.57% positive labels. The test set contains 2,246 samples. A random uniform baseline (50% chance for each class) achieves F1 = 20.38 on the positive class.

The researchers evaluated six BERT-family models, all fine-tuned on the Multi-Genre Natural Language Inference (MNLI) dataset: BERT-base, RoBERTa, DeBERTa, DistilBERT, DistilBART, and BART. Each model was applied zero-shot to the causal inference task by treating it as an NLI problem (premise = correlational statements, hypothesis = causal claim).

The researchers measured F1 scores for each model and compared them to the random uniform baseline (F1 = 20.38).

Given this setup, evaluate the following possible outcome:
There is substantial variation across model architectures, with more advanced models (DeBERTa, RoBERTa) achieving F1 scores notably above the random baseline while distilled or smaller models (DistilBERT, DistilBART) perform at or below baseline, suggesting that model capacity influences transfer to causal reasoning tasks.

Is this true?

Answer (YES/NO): NO